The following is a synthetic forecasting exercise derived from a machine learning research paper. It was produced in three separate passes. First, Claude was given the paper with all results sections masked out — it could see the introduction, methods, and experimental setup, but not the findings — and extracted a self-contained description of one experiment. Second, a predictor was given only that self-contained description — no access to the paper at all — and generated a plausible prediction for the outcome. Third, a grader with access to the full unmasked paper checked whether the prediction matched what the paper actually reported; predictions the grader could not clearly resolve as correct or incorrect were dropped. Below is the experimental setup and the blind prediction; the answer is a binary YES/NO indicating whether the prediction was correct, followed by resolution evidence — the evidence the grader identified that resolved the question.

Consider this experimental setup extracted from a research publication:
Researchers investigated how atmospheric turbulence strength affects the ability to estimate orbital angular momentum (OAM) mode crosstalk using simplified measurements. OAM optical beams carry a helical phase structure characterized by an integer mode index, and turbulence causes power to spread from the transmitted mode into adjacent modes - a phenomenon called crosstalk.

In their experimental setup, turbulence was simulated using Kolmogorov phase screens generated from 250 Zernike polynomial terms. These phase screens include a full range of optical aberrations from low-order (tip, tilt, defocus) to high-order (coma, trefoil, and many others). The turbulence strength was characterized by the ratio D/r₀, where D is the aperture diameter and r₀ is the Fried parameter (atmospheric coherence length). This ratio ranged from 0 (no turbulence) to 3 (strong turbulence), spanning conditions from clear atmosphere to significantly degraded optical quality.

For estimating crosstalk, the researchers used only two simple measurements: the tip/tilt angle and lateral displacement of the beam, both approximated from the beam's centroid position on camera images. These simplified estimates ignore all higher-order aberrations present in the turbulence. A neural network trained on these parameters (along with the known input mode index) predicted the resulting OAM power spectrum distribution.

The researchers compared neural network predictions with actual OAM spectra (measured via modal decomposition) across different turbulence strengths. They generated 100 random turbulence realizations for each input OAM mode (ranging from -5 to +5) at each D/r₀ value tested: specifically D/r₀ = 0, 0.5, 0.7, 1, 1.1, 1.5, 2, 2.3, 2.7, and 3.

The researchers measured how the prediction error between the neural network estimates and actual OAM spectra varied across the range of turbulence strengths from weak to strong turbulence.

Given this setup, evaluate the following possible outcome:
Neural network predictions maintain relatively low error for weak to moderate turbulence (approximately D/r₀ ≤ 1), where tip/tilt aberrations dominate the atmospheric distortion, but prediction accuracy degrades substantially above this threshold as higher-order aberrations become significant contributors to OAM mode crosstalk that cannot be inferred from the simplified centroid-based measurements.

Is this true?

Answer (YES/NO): NO